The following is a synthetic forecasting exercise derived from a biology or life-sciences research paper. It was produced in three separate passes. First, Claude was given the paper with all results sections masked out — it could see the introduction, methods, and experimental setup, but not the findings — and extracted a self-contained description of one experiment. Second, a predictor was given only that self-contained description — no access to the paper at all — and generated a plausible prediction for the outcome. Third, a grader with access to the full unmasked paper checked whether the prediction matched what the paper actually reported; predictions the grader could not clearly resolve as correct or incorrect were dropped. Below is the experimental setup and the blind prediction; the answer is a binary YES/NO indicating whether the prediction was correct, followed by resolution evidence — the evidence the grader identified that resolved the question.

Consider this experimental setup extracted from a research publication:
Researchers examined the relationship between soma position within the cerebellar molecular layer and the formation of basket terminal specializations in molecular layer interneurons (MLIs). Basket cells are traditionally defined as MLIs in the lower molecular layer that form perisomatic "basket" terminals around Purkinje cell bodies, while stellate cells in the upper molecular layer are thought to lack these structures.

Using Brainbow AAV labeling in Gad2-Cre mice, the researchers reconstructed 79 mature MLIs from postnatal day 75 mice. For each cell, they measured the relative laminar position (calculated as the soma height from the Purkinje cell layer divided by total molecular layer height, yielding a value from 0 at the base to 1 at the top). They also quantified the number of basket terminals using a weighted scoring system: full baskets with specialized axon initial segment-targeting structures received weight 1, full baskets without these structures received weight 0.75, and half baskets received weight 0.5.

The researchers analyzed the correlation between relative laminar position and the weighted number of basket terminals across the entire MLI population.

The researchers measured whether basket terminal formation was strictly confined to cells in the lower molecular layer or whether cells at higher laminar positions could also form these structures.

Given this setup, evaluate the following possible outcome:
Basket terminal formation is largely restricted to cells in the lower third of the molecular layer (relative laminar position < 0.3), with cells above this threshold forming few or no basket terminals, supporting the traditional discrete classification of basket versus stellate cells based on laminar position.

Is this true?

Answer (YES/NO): NO